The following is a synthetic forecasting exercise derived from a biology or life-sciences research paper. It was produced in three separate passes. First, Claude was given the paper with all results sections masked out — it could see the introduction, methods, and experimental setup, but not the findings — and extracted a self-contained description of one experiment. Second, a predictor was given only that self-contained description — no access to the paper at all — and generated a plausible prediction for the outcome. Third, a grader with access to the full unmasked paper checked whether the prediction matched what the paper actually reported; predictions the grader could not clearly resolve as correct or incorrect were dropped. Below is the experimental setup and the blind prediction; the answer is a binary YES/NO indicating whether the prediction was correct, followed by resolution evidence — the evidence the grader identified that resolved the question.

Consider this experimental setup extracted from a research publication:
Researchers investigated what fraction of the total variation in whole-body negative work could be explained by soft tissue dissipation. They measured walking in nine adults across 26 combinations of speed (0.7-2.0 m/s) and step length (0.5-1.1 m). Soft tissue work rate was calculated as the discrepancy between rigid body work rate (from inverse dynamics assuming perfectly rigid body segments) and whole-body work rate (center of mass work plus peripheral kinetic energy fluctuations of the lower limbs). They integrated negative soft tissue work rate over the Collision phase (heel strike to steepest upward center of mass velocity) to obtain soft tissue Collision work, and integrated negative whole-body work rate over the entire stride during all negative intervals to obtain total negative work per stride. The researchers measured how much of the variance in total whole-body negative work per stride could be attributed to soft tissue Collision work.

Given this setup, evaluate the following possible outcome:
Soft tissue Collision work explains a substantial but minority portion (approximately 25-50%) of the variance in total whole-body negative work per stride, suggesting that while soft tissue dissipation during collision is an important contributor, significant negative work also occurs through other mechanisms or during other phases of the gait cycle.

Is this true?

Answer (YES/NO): NO